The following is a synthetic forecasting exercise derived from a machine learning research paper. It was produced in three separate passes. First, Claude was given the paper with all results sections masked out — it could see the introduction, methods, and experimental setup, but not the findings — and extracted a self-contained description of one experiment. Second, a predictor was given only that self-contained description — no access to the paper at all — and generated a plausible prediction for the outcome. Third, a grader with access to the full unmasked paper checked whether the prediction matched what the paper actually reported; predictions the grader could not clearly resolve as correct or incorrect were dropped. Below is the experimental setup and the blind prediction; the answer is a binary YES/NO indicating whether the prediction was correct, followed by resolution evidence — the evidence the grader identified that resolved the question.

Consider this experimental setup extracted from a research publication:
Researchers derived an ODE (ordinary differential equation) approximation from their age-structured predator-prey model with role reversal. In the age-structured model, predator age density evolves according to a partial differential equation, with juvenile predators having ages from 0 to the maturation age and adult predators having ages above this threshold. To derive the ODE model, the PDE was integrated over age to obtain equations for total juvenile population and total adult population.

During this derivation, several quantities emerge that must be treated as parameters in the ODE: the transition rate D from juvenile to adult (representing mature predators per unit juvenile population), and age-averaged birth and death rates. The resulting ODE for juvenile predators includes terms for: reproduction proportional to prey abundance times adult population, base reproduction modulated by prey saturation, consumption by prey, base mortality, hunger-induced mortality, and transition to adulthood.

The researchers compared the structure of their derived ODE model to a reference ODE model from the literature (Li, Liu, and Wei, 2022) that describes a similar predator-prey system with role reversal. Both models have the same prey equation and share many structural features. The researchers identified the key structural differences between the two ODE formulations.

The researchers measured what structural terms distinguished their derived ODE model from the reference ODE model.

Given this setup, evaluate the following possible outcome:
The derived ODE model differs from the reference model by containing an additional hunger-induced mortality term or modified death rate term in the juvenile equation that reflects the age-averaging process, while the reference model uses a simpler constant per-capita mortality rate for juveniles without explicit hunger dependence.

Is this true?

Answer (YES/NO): NO